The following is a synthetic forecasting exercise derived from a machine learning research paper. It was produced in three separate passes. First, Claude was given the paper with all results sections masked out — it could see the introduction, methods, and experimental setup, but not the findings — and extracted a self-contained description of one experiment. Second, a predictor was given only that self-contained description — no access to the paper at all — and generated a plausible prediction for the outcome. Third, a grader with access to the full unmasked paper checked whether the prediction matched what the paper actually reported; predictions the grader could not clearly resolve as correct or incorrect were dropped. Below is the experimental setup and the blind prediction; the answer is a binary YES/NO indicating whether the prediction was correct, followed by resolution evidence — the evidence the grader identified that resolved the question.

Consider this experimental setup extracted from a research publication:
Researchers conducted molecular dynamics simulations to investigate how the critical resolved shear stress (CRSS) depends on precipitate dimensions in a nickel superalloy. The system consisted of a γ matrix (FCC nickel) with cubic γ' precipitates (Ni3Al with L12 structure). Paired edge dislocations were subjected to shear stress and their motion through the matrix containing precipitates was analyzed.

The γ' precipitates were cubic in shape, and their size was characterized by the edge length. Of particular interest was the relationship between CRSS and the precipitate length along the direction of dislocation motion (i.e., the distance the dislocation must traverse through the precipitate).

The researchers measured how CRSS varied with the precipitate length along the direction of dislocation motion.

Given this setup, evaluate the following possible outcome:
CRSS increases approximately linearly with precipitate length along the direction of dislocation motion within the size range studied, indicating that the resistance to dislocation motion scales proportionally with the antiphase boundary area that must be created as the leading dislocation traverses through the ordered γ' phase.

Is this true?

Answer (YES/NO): YES